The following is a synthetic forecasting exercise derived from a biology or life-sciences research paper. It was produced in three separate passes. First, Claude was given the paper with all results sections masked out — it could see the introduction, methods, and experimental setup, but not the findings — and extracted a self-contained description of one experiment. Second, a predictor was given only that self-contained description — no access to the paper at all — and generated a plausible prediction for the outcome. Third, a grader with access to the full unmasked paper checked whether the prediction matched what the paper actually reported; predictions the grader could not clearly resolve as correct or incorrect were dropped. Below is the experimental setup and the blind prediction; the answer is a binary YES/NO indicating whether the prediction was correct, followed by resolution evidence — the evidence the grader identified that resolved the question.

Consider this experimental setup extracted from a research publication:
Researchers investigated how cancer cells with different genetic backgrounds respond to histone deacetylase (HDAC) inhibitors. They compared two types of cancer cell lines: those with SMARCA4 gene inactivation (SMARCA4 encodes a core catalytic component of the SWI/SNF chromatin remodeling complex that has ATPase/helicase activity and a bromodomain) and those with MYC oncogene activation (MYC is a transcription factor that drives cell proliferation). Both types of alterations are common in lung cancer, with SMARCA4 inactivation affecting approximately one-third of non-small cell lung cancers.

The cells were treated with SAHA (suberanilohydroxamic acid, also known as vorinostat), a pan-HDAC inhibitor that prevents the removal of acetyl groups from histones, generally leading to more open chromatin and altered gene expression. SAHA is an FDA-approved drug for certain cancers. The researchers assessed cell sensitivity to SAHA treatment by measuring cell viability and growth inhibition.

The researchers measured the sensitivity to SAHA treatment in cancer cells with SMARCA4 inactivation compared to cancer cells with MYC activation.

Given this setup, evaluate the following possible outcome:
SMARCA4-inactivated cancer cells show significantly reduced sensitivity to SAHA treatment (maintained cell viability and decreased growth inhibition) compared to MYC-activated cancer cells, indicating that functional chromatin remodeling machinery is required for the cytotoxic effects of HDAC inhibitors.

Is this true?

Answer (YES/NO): YES